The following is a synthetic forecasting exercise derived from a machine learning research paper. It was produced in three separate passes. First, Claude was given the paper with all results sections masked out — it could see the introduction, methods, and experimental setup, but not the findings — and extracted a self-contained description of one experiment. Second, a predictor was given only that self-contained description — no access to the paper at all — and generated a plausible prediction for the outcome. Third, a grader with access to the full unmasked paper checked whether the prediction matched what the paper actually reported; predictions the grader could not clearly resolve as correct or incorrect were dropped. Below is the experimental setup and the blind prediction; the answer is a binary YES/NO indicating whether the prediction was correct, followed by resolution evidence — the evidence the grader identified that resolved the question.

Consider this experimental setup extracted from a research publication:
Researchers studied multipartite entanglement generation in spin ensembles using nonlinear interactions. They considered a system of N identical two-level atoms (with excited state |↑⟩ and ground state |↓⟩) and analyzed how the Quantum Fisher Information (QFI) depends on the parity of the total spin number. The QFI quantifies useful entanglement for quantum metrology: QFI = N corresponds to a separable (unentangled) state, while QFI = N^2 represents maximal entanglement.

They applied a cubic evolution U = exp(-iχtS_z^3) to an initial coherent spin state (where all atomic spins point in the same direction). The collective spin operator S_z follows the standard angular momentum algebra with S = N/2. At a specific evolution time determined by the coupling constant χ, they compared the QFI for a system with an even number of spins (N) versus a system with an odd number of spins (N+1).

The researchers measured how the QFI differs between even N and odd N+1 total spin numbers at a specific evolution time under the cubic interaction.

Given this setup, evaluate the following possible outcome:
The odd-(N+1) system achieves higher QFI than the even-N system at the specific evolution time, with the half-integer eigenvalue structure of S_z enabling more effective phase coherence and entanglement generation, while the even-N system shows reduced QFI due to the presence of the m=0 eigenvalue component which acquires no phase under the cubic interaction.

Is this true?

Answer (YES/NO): YES